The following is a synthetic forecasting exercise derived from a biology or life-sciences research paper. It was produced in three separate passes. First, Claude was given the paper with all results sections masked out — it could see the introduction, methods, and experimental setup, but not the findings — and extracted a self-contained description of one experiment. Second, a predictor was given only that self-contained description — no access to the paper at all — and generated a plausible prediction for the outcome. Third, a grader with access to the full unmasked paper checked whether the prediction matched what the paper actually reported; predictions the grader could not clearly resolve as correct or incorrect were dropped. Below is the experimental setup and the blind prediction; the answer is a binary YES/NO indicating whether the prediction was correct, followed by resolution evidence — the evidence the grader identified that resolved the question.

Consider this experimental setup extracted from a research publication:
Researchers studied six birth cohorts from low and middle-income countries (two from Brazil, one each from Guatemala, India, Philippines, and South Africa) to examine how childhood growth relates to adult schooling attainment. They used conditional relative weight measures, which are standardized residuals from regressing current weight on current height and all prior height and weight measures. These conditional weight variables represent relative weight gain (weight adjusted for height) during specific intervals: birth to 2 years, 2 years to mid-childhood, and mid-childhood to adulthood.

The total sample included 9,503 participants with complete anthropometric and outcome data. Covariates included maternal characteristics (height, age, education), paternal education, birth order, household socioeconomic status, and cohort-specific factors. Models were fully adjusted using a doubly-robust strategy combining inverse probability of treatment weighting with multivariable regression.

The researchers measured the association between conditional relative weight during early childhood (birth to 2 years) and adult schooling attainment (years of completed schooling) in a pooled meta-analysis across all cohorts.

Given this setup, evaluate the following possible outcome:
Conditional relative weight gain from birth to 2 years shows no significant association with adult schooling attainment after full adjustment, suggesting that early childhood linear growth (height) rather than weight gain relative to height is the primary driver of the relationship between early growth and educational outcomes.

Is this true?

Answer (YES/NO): YES